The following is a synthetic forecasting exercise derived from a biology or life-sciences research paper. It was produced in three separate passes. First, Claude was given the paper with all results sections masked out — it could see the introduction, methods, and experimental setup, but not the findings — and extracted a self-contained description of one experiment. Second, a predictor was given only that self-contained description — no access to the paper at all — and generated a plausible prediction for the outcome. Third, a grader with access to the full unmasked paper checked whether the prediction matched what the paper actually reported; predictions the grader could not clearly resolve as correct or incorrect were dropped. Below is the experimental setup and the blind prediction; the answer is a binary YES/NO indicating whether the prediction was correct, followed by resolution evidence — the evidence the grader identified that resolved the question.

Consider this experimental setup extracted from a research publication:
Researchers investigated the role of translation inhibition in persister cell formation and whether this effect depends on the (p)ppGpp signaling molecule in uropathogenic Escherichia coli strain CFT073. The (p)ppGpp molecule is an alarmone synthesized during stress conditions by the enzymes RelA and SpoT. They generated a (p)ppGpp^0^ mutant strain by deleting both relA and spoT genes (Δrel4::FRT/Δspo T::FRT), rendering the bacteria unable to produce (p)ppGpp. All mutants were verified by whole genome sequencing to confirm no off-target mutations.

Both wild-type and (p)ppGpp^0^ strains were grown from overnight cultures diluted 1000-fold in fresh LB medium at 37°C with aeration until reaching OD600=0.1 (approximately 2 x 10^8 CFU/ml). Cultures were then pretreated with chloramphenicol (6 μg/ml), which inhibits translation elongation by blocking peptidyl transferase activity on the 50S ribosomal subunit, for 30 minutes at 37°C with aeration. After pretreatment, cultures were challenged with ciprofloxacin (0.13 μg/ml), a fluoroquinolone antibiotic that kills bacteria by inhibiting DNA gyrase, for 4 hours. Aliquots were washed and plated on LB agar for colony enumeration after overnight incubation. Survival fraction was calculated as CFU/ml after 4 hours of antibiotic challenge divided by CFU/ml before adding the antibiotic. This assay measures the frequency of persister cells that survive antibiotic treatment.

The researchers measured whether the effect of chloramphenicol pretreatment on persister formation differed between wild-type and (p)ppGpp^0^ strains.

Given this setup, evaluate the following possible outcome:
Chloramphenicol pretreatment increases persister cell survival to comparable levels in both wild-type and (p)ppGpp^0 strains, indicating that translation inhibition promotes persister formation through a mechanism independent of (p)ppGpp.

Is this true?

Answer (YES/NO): YES